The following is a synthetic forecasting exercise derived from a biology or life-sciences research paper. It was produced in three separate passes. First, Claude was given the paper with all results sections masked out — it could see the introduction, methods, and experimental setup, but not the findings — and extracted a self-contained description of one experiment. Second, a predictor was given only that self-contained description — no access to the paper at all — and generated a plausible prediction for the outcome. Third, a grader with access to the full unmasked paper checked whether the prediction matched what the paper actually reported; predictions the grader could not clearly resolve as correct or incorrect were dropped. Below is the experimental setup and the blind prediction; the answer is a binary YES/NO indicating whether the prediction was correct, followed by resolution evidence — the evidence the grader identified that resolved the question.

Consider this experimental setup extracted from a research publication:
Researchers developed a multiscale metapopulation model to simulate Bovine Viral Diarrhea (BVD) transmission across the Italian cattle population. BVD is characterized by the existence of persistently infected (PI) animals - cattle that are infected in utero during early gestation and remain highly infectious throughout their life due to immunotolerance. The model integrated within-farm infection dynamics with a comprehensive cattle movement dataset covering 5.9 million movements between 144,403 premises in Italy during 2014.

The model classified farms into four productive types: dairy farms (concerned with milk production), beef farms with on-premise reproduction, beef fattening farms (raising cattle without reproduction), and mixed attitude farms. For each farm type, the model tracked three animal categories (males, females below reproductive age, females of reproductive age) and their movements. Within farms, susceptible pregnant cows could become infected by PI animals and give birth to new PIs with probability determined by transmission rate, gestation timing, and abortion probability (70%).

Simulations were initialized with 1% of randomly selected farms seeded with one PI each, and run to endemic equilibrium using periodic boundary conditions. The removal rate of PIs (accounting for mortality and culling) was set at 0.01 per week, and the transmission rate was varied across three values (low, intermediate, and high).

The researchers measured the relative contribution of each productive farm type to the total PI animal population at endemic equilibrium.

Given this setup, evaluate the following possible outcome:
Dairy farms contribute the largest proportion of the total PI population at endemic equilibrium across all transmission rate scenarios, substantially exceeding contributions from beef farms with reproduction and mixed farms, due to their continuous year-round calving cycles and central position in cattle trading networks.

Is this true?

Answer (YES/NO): YES